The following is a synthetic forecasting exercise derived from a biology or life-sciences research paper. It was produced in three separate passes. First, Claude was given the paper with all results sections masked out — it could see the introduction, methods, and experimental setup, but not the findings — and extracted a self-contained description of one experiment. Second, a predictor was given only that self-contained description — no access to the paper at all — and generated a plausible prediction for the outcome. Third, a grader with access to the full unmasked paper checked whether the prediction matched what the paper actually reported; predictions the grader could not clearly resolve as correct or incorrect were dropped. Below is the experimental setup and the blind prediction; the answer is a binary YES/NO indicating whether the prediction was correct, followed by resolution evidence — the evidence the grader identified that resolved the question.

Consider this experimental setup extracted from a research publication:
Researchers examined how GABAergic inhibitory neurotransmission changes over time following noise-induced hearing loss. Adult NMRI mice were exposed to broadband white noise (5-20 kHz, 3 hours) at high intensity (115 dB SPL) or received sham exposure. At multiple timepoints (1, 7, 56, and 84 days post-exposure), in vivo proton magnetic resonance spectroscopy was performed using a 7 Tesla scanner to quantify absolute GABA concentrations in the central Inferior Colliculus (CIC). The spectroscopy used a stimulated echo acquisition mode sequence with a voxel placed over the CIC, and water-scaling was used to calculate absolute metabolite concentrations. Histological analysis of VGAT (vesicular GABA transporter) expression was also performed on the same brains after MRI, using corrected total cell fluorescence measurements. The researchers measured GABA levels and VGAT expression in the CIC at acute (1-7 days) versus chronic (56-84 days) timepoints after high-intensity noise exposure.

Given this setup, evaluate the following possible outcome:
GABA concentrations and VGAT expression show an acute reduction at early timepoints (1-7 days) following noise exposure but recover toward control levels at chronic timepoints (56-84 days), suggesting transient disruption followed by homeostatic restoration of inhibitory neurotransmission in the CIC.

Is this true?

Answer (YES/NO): NO